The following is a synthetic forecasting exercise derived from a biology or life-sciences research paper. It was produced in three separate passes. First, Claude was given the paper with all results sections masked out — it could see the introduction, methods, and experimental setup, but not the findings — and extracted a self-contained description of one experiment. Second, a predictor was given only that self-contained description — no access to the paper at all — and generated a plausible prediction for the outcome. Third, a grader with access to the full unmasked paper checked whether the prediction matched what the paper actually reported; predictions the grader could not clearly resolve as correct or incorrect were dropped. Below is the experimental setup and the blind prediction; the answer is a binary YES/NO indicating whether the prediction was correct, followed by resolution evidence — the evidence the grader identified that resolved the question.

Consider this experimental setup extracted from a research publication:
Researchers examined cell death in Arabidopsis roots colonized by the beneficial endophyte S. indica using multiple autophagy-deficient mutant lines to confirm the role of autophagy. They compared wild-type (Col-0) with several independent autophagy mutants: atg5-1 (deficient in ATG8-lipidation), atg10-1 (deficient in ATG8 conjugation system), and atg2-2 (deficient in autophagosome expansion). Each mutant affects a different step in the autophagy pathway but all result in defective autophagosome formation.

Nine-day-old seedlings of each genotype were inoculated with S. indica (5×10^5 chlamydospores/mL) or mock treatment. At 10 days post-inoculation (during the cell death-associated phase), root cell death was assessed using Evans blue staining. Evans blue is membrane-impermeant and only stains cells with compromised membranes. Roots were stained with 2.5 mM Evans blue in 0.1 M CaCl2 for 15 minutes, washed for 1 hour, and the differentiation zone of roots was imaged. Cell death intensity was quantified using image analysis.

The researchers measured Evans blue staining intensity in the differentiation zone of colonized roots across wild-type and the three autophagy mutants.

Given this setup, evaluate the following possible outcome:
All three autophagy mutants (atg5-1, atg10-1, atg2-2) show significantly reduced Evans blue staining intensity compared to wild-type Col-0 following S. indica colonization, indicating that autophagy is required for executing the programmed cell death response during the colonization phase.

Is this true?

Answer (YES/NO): NO